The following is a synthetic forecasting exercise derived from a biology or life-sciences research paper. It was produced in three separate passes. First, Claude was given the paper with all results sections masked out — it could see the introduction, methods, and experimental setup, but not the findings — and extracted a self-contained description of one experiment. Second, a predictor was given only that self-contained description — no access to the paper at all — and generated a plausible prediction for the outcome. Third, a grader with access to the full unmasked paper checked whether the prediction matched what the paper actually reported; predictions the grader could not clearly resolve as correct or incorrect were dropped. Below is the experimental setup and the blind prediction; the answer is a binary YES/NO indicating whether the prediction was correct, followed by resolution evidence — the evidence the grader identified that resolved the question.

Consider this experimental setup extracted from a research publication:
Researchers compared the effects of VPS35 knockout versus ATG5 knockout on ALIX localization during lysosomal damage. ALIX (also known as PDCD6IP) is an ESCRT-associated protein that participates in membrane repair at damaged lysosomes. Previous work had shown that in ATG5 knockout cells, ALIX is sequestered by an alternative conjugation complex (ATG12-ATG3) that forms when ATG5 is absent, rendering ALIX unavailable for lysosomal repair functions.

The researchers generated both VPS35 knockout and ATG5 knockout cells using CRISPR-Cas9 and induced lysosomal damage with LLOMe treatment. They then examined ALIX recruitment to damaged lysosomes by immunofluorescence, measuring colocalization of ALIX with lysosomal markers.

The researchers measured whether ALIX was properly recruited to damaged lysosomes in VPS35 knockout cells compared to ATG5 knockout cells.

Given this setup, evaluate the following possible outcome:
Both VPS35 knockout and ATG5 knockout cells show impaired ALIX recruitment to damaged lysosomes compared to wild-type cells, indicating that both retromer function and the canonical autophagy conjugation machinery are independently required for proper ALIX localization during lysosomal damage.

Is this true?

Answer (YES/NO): NO